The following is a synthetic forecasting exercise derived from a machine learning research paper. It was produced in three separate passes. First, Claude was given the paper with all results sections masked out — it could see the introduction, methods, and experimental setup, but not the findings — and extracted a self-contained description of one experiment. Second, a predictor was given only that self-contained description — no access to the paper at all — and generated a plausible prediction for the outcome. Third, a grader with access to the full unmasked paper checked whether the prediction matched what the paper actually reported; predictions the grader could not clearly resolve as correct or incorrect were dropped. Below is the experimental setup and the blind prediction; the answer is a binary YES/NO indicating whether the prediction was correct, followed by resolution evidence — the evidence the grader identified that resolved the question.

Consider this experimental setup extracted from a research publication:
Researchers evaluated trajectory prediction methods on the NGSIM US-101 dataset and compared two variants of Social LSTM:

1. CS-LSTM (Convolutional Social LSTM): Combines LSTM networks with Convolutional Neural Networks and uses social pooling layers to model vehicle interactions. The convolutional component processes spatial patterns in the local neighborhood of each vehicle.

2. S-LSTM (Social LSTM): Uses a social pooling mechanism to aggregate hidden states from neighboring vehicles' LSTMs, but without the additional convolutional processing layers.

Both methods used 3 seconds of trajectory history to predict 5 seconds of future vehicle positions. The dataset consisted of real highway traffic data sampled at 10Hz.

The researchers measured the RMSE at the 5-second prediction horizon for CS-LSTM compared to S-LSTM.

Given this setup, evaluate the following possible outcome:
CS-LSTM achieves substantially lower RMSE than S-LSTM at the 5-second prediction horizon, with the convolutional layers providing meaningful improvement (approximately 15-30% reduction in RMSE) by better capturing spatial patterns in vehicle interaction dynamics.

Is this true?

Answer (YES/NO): NO